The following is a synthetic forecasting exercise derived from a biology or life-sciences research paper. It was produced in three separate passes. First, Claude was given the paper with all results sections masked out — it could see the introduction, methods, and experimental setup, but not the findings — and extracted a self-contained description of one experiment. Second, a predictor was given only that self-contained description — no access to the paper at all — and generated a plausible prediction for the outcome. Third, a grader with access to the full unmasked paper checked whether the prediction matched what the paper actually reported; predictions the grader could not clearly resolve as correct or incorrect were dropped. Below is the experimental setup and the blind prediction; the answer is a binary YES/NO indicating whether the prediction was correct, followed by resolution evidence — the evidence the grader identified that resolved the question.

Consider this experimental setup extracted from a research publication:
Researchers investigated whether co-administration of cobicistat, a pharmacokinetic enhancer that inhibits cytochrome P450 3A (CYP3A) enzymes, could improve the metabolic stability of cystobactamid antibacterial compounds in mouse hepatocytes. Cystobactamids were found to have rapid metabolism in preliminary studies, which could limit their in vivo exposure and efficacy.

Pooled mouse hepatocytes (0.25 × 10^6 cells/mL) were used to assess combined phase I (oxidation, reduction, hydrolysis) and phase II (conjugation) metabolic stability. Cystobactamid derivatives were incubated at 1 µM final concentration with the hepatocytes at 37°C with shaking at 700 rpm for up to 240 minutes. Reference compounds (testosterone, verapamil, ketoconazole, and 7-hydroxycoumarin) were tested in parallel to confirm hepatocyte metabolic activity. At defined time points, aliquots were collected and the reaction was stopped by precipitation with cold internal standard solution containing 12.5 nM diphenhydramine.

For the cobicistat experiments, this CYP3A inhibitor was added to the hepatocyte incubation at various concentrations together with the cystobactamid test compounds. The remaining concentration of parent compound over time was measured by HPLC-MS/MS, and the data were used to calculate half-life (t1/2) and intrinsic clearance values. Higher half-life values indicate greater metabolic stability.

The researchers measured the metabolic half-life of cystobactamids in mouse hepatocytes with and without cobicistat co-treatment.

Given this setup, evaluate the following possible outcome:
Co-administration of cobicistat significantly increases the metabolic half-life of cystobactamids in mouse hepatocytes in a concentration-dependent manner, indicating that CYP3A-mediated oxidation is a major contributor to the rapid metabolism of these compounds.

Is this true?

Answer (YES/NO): NO